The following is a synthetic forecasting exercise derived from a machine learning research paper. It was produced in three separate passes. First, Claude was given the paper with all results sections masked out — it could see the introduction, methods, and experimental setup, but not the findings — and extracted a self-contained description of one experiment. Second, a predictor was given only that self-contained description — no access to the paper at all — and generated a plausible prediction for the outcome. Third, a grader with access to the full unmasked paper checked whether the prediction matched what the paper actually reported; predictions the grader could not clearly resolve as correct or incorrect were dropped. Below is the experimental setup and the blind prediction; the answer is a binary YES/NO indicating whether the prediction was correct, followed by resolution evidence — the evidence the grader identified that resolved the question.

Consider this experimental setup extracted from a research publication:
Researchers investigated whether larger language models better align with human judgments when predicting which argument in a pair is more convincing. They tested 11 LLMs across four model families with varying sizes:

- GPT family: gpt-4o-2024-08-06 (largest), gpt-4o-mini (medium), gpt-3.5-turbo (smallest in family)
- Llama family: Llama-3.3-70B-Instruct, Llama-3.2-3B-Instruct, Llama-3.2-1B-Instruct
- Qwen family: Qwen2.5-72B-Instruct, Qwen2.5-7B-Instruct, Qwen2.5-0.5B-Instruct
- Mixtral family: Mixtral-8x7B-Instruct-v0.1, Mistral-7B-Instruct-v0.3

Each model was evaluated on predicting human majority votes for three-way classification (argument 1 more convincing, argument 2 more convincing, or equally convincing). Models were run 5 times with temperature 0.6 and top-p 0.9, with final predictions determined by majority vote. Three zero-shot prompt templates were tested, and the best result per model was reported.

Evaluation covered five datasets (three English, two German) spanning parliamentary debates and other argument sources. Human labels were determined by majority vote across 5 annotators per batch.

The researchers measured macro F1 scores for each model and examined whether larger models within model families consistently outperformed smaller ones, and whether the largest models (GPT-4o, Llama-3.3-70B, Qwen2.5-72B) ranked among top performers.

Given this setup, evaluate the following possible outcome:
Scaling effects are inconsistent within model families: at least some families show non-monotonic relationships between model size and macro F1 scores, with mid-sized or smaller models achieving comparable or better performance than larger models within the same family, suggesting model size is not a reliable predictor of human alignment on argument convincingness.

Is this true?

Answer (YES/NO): NO